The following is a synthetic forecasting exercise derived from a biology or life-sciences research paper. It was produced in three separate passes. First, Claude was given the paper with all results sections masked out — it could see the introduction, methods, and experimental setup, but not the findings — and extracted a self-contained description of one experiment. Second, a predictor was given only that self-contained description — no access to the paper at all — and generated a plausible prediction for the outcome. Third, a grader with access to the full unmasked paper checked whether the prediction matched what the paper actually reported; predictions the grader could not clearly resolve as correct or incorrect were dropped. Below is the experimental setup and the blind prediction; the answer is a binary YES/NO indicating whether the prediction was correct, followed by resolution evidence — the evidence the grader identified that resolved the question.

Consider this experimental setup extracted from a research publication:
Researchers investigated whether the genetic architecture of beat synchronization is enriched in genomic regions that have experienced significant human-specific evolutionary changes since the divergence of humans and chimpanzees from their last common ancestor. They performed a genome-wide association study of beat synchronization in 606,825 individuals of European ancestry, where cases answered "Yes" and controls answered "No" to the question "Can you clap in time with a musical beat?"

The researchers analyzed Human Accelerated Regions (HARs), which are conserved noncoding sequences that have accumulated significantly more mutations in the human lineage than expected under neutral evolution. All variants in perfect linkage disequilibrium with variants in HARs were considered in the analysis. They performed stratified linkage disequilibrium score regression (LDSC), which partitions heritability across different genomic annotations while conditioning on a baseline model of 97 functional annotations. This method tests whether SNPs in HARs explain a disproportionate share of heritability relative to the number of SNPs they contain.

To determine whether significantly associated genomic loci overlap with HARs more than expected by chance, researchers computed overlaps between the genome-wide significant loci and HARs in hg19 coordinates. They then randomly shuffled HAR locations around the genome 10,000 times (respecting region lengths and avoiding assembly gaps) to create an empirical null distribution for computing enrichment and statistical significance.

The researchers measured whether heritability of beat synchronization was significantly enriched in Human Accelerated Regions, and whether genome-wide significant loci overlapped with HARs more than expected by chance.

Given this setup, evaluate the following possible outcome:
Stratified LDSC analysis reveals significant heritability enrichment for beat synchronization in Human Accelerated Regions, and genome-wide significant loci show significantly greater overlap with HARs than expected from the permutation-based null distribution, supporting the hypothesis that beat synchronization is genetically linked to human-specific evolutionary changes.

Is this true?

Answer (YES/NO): NO